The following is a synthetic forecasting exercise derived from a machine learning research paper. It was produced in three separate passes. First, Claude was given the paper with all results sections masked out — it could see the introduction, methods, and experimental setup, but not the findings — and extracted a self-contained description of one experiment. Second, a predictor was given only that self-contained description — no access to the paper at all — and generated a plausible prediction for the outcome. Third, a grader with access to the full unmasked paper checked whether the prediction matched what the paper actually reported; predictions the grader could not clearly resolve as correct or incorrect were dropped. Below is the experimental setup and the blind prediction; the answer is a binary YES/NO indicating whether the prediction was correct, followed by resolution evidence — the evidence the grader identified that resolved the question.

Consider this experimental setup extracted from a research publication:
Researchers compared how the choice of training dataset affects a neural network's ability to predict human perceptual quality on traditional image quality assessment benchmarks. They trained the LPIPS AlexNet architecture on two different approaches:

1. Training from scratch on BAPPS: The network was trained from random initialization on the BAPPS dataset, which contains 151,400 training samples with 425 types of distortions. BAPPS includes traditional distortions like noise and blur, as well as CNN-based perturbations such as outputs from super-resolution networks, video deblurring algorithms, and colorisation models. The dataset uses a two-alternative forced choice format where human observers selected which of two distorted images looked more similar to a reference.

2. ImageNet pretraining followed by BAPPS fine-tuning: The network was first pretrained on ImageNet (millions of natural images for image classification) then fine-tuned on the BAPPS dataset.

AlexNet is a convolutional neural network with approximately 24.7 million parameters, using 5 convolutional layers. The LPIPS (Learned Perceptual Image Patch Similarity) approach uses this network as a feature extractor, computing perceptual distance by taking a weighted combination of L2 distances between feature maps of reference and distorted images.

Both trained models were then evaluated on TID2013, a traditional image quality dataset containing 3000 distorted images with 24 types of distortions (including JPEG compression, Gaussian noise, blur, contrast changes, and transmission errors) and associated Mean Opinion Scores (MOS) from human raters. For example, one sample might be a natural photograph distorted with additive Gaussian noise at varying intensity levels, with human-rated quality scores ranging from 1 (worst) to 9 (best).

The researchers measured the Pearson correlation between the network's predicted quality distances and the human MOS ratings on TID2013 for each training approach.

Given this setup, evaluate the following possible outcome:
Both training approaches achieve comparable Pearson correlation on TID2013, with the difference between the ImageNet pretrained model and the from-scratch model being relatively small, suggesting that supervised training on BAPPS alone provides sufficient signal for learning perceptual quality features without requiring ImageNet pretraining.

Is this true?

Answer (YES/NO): NO